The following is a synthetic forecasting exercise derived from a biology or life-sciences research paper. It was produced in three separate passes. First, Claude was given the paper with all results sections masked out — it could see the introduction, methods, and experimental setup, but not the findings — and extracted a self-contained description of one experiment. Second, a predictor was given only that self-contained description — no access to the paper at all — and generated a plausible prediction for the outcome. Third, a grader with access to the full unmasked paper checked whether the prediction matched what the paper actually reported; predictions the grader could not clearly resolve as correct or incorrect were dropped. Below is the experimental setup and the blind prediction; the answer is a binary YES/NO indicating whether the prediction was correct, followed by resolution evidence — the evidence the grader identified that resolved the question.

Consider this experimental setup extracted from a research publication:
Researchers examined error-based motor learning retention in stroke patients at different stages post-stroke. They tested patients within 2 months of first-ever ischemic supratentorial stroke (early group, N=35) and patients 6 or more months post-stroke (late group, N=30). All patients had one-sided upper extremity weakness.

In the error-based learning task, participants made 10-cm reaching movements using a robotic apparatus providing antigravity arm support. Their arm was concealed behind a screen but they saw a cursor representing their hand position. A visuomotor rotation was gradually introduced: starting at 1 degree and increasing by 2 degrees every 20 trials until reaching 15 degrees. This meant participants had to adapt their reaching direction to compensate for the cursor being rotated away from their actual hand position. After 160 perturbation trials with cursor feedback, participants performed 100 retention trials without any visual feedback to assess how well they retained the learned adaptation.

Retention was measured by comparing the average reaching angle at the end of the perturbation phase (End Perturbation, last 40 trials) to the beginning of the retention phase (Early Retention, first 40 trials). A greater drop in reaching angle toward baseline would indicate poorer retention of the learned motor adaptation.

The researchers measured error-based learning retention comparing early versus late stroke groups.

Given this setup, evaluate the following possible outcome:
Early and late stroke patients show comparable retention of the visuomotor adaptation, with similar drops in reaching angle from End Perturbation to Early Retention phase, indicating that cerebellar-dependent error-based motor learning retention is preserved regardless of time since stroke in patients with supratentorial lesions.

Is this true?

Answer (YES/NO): YES